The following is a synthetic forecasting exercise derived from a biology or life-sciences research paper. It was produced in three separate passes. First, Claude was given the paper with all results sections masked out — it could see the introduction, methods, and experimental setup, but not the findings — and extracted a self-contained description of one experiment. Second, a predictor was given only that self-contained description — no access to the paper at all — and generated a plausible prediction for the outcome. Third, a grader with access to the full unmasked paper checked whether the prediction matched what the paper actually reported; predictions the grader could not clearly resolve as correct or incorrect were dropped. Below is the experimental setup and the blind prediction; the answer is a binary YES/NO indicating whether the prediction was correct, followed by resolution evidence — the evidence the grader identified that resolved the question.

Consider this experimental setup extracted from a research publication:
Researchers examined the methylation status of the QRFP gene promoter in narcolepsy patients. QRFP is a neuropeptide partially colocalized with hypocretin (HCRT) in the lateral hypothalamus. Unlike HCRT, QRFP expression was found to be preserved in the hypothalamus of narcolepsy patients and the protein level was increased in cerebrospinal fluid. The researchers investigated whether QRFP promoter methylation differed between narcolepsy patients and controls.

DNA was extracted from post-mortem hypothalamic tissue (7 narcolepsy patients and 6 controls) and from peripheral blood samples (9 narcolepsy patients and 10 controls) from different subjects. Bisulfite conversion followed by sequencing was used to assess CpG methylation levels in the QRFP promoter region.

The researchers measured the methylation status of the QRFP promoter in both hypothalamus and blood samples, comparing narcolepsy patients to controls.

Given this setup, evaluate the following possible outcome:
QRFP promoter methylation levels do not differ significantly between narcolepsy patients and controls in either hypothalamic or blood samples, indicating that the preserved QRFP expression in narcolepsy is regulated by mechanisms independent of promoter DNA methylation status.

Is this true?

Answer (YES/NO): YES